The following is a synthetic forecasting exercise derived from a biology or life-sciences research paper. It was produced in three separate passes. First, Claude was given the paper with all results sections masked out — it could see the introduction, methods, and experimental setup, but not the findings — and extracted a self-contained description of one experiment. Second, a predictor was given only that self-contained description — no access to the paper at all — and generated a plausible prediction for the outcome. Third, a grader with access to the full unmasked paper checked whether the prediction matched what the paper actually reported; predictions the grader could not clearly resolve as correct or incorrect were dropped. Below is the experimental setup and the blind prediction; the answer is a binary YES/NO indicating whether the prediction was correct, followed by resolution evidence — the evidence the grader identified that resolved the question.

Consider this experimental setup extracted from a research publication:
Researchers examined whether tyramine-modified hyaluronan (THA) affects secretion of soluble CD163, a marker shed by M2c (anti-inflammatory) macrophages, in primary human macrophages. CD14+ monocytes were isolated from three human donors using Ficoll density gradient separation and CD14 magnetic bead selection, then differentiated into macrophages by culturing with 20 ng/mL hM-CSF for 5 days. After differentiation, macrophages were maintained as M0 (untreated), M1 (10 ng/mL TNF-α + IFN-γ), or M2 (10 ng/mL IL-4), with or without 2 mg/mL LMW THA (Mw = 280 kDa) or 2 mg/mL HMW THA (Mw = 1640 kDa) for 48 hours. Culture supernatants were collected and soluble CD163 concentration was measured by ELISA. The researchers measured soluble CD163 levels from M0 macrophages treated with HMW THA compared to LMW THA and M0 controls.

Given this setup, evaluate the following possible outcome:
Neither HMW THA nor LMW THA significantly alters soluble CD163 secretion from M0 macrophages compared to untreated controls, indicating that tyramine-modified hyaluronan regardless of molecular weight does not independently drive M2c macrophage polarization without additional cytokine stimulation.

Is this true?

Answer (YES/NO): YES